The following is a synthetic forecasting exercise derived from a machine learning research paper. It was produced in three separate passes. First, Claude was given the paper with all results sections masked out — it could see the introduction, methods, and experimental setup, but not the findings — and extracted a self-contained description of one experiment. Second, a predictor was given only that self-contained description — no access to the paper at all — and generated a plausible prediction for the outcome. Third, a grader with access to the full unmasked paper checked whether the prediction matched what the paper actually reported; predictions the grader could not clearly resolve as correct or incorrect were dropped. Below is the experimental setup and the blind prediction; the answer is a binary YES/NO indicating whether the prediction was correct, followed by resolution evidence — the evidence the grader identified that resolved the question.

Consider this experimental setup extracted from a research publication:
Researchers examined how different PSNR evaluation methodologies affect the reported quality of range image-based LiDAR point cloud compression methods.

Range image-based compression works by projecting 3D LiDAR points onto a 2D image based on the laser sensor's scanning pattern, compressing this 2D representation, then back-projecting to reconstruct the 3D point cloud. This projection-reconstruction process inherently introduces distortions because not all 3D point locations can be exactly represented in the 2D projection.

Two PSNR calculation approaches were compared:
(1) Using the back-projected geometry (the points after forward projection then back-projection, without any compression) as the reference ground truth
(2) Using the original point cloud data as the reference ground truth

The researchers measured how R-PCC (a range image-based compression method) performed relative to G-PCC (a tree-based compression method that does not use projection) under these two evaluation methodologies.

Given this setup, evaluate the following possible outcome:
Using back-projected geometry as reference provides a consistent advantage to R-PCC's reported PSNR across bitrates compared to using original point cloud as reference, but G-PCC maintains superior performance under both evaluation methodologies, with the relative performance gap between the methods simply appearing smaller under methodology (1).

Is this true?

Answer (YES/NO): NO